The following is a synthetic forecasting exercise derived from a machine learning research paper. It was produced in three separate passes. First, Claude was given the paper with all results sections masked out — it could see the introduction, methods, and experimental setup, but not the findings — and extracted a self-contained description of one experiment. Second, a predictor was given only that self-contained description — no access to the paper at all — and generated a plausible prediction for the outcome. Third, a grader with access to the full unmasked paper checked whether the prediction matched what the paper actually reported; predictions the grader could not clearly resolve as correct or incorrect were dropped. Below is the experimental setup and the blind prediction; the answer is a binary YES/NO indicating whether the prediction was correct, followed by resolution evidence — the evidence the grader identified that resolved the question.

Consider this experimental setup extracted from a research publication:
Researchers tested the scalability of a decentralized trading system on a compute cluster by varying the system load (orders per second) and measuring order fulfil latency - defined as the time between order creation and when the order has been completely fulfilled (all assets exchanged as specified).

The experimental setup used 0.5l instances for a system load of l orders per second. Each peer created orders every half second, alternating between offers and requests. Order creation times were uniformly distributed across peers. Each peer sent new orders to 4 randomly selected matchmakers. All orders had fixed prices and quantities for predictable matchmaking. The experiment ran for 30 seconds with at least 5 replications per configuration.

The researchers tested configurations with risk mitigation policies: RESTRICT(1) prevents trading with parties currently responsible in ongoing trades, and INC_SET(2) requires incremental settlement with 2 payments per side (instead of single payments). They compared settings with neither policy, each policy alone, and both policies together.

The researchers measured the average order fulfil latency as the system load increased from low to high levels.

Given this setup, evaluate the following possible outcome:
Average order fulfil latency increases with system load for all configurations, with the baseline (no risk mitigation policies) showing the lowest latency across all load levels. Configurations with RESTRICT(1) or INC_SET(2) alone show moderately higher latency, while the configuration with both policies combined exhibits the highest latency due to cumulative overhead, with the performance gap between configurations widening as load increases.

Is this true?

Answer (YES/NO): NO